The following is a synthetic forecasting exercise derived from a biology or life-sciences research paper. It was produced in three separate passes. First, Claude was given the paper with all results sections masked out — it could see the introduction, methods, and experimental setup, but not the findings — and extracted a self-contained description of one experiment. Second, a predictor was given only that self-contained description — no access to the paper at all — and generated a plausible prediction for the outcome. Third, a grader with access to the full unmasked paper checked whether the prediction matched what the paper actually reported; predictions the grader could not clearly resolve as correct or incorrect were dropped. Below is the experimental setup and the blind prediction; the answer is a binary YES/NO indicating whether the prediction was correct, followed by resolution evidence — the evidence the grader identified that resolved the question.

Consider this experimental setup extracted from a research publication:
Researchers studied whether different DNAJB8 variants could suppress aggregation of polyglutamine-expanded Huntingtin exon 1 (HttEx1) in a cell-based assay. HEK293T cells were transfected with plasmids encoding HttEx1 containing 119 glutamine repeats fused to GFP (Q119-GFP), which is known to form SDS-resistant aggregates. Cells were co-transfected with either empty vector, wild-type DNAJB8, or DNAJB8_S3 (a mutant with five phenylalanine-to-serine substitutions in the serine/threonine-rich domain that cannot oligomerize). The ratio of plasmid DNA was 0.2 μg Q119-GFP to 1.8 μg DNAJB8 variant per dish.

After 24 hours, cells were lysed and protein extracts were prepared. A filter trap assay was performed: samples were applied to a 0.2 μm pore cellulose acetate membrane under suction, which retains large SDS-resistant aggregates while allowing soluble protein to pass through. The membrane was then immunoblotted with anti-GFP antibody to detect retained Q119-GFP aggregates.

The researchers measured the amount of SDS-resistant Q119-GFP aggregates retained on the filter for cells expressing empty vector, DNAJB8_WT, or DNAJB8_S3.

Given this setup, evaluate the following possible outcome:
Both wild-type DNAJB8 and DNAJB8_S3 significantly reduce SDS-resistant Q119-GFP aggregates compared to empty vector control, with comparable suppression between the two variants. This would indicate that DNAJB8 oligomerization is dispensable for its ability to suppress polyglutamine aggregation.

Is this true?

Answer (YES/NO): NO